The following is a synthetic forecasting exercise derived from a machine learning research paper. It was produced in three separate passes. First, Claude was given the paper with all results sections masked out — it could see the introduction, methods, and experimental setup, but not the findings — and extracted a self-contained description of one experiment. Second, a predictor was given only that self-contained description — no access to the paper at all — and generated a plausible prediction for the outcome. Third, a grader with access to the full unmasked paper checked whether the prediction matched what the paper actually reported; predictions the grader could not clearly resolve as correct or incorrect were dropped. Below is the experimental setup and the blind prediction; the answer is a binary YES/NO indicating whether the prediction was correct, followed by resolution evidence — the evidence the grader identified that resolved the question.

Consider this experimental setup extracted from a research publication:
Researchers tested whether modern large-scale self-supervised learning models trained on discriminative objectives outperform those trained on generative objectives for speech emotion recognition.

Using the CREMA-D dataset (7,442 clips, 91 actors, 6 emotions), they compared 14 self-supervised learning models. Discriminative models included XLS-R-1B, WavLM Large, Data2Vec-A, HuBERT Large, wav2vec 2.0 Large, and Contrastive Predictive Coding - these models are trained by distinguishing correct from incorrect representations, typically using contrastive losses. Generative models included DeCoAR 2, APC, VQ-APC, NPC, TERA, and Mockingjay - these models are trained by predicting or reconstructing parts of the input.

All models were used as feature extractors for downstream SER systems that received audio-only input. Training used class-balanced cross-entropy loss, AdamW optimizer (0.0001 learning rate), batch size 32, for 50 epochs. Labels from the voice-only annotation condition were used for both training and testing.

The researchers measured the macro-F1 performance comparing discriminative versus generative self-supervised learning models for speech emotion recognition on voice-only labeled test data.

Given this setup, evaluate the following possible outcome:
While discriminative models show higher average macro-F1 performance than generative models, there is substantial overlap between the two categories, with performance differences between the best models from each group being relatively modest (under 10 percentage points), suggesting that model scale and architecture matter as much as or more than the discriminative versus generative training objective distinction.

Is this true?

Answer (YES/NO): YES